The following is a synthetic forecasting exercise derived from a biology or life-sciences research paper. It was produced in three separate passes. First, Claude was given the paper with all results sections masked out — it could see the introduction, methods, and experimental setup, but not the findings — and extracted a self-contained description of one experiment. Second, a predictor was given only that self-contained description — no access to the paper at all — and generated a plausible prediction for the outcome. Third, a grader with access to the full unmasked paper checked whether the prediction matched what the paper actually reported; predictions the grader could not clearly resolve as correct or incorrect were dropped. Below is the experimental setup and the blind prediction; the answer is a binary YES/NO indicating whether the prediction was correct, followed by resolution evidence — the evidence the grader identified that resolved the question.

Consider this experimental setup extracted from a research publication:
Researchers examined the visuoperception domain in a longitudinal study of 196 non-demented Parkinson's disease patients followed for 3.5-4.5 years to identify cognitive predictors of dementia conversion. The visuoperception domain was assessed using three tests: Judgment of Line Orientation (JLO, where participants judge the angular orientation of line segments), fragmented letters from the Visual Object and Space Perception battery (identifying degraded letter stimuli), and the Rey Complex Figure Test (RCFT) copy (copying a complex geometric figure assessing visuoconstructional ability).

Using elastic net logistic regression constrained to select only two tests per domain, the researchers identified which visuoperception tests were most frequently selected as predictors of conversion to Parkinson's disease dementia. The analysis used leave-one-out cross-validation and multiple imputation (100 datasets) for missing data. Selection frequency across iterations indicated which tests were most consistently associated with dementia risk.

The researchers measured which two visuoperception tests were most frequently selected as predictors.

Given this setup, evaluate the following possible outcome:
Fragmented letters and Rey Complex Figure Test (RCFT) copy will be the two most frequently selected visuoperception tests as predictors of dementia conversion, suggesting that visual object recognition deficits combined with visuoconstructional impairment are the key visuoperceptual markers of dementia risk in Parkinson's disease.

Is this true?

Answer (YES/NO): NO